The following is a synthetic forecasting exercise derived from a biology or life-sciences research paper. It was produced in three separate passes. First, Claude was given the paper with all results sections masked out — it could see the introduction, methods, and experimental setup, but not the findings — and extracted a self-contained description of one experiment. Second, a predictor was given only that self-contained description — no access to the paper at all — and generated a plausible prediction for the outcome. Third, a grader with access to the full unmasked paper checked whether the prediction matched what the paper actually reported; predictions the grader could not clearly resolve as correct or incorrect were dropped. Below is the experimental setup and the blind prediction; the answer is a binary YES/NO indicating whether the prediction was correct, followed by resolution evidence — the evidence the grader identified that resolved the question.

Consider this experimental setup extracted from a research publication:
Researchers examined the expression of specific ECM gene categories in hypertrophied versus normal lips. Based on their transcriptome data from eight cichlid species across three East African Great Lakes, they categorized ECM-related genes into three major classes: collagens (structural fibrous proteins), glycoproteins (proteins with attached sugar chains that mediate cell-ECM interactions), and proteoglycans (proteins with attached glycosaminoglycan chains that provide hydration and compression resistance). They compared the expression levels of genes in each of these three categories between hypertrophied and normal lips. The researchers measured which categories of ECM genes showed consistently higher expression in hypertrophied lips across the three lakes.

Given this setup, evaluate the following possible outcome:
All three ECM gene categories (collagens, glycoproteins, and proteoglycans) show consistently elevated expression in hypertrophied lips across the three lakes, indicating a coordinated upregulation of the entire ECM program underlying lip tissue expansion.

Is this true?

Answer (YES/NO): YES